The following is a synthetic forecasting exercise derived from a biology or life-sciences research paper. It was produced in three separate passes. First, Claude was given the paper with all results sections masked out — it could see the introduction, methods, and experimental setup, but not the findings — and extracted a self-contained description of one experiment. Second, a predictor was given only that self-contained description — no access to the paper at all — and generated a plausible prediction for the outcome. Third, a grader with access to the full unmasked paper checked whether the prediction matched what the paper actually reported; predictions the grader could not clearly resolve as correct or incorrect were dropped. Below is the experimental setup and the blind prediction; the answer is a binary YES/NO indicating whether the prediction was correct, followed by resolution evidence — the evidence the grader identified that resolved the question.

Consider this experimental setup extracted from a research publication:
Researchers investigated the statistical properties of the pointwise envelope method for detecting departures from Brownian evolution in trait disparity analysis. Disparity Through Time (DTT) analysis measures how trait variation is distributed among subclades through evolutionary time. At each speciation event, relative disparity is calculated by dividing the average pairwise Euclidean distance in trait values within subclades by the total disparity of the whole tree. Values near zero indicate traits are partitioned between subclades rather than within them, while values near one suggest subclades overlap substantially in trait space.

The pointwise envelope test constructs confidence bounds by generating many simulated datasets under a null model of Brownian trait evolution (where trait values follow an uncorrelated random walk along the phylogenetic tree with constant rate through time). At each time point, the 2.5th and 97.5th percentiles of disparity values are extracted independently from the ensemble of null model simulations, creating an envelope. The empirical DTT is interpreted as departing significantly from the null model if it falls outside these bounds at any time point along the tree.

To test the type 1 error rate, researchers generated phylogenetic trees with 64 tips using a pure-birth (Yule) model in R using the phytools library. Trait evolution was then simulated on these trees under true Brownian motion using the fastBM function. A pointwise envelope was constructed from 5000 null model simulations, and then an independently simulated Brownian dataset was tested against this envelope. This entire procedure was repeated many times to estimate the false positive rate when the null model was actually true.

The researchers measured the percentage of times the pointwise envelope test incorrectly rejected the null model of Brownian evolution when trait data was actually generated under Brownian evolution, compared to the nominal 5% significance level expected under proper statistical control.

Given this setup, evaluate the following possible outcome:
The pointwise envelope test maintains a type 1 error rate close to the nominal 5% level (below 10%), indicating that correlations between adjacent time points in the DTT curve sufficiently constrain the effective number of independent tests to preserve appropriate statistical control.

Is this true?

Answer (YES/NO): NO